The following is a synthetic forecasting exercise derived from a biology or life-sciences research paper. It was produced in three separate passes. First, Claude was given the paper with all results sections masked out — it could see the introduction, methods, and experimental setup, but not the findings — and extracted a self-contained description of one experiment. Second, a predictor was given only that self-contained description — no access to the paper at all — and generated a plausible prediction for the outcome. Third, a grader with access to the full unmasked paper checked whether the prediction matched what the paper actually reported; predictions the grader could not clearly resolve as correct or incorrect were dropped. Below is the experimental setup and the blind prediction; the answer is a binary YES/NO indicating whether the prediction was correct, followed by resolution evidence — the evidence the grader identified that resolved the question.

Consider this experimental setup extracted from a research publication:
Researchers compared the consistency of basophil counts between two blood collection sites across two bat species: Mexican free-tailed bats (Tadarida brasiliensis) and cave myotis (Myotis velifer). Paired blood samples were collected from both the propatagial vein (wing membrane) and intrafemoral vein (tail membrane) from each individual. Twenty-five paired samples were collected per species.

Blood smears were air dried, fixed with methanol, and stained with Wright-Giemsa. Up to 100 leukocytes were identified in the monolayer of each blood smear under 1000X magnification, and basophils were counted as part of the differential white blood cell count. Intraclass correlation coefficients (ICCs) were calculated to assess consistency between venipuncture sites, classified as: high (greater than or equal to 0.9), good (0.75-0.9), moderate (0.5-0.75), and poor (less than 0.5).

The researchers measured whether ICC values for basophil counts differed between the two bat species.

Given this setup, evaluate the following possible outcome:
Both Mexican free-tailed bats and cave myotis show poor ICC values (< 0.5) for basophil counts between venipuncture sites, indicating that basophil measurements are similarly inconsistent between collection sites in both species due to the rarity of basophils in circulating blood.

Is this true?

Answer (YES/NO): NO